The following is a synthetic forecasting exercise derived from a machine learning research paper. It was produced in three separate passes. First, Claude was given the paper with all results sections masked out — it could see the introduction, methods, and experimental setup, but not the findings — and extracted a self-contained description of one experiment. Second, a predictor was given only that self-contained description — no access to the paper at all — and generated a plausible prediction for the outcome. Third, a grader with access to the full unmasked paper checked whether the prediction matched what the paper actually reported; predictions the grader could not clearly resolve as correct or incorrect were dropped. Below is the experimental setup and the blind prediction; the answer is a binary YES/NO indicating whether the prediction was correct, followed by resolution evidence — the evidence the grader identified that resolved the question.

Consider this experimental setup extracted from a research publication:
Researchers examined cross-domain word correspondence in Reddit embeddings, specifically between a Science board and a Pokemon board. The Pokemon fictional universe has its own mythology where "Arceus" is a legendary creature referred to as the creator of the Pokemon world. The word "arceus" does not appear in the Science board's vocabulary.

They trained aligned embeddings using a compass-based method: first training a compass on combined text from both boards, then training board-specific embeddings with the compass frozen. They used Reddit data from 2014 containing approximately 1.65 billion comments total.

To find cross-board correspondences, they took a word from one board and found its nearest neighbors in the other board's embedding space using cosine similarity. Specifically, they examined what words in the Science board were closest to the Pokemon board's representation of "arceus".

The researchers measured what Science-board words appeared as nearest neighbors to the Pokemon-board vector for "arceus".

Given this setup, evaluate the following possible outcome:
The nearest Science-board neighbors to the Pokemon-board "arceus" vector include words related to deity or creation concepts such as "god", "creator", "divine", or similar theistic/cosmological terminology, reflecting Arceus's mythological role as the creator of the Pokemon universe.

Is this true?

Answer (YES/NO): YES